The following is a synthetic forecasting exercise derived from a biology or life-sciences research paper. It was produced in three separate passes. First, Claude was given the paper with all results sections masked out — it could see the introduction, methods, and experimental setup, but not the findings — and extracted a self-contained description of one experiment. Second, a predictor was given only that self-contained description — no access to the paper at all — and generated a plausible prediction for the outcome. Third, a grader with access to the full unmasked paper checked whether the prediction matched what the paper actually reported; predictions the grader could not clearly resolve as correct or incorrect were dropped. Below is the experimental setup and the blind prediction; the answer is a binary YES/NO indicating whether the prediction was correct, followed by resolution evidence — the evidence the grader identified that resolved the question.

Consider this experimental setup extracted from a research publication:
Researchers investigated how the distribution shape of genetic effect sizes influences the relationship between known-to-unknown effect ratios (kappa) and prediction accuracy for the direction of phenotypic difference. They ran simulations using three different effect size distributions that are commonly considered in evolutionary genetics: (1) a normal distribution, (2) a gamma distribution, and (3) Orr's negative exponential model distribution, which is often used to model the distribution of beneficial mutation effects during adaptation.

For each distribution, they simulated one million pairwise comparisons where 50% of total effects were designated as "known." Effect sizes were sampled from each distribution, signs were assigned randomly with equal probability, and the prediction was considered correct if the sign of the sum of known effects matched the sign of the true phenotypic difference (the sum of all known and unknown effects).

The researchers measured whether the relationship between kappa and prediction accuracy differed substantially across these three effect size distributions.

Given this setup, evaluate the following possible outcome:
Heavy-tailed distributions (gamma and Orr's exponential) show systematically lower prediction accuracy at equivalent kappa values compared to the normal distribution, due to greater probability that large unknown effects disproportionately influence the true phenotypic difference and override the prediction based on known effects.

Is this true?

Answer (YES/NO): NO